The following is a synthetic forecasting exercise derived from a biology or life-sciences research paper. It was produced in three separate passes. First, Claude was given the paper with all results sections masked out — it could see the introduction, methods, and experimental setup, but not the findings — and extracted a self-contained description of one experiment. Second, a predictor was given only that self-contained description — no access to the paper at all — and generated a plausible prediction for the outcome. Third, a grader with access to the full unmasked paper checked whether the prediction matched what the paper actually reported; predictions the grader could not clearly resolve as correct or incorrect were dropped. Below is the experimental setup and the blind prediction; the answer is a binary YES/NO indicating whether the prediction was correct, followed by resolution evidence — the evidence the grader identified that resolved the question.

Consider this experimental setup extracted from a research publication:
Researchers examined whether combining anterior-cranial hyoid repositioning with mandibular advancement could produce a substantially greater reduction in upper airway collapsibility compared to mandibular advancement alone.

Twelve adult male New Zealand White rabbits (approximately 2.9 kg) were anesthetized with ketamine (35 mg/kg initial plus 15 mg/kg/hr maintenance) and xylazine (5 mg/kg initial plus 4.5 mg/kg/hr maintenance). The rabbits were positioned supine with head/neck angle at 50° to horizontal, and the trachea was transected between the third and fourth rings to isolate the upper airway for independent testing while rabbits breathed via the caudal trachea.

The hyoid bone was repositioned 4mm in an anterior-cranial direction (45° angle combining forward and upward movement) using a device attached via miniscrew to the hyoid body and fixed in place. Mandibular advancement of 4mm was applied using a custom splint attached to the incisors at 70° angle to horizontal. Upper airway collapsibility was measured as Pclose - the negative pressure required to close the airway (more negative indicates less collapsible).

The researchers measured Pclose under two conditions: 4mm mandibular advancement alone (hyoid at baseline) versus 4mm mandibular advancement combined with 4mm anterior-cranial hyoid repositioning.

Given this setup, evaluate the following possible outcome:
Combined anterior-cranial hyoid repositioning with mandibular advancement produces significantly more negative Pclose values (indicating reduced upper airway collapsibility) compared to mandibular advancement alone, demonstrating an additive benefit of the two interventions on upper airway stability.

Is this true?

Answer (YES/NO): YES